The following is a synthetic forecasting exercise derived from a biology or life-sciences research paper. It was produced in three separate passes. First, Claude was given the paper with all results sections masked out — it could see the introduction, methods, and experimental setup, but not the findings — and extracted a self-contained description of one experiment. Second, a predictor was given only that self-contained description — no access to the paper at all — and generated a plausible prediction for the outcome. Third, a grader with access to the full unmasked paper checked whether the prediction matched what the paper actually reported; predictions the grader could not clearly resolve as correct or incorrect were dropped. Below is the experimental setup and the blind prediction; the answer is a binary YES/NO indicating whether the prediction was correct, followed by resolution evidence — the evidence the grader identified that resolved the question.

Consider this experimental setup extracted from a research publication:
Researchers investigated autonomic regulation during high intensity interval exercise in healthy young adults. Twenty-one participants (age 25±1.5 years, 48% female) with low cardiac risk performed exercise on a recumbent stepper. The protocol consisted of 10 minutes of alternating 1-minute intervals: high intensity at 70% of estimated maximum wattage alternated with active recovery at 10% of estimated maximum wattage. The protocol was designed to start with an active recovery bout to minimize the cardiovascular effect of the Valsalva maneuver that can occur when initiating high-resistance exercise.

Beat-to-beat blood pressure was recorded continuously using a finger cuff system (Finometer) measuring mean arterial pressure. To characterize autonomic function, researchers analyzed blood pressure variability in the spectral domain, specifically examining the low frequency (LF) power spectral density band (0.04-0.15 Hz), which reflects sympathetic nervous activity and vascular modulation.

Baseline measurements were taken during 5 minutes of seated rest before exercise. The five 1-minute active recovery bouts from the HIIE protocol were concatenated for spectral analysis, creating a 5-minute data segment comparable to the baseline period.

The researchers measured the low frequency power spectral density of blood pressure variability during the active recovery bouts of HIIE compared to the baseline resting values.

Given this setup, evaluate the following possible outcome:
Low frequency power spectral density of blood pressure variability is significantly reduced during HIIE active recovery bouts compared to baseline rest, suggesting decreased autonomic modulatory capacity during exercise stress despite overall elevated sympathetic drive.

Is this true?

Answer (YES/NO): NO